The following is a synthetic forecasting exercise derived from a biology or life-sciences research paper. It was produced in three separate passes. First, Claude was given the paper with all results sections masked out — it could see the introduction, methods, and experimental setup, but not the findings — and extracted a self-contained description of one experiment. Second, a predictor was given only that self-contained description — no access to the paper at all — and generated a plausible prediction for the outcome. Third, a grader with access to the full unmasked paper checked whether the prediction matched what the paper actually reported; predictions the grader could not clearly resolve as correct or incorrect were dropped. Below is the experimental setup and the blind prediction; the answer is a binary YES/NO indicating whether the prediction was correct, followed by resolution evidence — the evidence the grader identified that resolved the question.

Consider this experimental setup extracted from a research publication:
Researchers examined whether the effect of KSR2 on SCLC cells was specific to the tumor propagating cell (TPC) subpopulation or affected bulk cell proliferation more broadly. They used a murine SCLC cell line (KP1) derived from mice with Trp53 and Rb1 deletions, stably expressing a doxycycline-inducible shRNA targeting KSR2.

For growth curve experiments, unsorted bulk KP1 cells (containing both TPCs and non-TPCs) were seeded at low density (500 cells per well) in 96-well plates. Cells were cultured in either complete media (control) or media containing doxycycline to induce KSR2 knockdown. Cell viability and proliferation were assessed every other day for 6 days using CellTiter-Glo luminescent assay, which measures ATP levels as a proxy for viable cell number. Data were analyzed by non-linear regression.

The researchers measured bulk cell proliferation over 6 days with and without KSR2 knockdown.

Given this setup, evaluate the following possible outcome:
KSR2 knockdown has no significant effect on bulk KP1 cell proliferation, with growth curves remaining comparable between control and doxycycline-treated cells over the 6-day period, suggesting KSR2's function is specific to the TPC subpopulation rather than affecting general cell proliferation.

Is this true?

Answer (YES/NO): YES